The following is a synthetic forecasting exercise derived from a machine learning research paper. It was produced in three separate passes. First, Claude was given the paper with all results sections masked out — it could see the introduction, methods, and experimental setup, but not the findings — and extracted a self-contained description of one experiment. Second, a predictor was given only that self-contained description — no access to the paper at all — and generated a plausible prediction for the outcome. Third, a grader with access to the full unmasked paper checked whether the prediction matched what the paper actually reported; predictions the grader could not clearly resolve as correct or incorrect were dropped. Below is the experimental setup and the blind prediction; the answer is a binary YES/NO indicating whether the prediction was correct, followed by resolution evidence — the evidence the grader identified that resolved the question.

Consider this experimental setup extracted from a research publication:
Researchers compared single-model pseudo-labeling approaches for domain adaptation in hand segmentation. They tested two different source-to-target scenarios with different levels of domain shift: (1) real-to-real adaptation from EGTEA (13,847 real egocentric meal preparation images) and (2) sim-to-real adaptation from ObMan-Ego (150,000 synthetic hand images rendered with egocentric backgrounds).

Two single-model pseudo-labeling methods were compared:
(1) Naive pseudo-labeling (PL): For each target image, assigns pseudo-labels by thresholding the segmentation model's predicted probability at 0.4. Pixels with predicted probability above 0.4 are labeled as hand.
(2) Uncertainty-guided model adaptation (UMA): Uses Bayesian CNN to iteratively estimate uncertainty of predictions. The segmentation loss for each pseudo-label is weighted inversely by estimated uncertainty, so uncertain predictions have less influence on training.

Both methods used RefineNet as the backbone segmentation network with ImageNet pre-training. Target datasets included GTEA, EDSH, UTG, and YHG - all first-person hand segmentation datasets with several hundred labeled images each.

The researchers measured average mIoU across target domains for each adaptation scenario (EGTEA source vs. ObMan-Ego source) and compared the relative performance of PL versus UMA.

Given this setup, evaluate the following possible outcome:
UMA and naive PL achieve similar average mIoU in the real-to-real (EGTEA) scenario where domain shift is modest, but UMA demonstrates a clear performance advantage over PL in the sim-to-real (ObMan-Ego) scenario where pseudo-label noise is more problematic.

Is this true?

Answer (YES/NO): NO